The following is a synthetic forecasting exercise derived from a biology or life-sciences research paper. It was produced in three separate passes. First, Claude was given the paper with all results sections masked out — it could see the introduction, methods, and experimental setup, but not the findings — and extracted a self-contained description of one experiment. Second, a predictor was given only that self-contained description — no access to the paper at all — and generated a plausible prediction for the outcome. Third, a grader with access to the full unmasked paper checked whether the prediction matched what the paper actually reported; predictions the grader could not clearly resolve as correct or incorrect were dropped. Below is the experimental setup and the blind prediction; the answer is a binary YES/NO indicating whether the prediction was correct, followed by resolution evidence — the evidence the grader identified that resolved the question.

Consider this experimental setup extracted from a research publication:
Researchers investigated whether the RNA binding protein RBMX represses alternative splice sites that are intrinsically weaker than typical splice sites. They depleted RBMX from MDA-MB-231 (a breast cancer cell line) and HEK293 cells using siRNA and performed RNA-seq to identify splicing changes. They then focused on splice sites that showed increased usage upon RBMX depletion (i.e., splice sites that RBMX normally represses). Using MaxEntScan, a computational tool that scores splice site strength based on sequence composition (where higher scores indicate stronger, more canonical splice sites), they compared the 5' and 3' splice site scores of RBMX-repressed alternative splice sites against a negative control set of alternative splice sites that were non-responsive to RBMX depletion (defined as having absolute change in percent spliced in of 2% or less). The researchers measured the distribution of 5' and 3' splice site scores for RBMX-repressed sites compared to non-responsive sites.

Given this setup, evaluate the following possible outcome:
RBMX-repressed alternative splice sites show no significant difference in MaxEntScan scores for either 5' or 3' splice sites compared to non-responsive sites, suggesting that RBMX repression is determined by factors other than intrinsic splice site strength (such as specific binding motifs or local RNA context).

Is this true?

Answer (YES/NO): YES